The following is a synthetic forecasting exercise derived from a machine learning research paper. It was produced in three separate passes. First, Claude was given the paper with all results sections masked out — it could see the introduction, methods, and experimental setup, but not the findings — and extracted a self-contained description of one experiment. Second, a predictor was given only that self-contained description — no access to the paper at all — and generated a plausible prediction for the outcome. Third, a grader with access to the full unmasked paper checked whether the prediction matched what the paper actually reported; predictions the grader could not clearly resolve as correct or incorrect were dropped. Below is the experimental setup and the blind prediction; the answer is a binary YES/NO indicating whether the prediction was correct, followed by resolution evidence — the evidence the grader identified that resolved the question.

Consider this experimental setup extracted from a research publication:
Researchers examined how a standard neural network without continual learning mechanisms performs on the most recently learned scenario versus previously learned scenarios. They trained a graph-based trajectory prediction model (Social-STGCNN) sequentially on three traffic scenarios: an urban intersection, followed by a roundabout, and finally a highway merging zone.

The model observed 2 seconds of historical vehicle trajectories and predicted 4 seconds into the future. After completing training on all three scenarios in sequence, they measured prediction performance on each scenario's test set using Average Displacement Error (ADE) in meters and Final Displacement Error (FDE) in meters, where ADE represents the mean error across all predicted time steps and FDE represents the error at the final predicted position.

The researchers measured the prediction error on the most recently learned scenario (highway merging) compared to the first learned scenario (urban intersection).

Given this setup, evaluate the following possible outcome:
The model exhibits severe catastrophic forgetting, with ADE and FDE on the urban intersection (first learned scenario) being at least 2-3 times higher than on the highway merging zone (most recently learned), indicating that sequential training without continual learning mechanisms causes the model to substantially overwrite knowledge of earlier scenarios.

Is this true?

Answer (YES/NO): YES